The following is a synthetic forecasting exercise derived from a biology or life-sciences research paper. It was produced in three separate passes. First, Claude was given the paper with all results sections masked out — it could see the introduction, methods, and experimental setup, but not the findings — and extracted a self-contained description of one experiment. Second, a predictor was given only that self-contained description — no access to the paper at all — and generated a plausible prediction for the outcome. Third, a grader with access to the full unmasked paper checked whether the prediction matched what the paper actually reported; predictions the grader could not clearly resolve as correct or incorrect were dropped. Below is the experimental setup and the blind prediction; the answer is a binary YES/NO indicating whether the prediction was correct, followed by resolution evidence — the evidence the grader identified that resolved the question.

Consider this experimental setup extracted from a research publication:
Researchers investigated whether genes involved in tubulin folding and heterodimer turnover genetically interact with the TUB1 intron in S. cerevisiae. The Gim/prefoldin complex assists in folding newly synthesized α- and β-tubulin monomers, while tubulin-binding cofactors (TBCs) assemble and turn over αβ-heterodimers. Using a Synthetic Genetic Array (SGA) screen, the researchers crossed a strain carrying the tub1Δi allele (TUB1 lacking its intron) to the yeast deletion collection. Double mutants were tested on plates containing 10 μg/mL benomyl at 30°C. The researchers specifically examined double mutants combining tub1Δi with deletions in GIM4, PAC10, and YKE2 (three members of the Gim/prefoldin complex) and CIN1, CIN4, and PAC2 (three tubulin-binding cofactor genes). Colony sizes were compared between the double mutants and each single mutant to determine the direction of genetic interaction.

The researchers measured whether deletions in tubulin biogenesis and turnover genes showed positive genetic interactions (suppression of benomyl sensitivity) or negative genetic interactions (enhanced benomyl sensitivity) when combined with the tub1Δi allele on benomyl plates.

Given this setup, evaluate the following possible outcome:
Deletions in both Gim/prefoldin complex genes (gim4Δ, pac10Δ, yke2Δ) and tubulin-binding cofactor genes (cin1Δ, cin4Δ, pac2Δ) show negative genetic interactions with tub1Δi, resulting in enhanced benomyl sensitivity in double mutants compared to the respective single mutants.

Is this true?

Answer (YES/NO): NO